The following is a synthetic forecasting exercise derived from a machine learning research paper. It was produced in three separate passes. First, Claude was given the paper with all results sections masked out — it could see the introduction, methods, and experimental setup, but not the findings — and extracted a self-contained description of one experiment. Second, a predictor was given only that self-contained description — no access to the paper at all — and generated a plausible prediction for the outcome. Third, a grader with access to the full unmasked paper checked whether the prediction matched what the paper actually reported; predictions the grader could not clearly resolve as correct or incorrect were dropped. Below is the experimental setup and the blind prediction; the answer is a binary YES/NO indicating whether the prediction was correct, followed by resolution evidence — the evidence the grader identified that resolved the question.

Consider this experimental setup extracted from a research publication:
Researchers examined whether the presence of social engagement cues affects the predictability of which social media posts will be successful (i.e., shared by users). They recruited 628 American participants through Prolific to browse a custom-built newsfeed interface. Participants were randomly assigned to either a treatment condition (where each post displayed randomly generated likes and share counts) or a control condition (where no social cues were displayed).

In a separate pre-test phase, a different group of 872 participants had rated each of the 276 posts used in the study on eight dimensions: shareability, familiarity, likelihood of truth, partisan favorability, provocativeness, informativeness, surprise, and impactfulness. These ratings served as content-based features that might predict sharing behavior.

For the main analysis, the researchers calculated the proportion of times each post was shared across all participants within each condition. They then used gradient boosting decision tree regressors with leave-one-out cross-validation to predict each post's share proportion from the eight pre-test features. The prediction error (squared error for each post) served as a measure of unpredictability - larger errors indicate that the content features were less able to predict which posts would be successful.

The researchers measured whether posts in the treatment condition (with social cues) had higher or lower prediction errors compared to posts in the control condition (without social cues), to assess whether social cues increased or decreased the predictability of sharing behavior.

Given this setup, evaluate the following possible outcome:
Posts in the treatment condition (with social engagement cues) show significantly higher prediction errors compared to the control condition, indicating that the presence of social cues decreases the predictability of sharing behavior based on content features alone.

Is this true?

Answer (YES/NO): YES